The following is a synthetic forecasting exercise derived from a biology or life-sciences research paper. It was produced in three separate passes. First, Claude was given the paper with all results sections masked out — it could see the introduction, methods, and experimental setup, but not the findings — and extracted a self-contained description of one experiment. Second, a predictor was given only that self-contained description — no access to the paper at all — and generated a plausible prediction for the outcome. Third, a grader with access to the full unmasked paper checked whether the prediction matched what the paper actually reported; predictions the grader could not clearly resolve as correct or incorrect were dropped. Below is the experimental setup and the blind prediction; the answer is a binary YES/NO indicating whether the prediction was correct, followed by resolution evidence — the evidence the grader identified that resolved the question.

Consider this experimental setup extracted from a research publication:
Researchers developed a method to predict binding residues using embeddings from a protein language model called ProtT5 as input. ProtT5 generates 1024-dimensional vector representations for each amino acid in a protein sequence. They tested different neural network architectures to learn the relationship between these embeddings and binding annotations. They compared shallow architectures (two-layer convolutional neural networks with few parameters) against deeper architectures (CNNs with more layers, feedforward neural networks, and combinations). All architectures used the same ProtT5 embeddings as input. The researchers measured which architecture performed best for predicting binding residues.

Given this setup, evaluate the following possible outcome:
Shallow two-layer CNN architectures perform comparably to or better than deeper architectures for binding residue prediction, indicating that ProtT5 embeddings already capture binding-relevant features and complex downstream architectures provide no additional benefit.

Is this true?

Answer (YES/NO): YES